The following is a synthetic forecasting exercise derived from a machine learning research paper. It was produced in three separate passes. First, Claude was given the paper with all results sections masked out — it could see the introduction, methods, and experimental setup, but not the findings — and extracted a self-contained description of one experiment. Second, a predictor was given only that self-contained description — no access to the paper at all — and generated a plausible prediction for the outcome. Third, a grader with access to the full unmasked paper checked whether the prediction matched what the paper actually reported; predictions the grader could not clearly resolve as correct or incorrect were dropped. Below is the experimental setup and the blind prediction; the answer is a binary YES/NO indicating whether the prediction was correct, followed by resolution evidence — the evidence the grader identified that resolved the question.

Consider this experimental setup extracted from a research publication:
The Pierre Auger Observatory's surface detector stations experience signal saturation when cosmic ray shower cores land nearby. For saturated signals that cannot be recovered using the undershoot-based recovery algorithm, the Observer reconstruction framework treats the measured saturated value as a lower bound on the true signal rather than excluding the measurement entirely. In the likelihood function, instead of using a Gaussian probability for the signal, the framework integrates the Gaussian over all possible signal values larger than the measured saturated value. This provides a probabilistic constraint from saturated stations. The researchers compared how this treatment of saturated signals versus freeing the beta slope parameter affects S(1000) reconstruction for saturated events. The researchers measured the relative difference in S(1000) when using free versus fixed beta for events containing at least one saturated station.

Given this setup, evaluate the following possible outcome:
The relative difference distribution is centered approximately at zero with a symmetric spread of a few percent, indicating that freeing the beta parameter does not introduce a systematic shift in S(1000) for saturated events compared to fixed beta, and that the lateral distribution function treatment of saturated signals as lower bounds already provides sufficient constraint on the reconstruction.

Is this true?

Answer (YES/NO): NO